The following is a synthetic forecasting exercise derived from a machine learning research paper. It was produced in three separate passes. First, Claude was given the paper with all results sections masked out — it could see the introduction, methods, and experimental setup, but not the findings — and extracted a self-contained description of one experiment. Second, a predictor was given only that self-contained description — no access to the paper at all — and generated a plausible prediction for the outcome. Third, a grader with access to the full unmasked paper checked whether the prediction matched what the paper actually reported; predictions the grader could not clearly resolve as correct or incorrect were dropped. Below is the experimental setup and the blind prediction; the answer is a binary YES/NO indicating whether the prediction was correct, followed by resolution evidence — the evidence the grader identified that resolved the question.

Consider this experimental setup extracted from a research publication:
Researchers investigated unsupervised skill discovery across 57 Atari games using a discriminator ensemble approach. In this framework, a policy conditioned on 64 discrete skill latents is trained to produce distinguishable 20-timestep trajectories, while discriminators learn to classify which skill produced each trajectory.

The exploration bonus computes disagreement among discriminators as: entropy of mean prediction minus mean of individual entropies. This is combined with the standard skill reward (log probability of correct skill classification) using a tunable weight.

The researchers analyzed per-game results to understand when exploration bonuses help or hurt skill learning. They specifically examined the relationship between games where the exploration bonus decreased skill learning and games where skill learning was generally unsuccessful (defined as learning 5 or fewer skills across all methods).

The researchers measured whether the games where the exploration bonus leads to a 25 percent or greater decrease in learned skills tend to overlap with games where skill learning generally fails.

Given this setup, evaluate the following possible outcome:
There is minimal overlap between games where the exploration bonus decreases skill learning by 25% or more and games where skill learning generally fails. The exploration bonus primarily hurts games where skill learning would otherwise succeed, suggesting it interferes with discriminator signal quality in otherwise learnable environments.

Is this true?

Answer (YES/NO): NO